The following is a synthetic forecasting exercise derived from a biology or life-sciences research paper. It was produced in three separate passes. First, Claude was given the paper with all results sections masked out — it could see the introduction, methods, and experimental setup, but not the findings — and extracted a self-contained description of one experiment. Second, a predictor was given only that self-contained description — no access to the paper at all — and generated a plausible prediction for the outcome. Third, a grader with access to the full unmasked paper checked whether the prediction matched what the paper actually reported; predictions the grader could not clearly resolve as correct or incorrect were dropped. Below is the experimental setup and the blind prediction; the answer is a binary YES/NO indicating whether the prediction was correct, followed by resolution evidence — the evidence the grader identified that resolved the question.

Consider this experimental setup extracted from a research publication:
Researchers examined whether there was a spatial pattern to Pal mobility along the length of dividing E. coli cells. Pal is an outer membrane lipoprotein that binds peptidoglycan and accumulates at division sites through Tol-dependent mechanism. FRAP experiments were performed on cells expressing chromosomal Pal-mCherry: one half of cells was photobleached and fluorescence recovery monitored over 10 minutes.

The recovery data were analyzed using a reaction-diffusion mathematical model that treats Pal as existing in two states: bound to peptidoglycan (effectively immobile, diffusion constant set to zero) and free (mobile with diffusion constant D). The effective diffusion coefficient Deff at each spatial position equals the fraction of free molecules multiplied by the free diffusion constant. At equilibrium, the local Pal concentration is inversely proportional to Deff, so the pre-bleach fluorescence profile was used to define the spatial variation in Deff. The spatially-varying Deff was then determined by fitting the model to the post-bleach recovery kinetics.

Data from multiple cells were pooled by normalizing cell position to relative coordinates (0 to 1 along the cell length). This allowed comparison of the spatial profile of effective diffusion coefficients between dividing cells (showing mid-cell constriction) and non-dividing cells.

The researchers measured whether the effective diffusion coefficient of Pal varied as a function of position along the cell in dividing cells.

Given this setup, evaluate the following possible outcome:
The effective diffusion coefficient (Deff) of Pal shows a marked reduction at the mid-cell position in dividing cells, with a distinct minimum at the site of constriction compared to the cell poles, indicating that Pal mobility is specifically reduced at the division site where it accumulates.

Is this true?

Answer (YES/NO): YES